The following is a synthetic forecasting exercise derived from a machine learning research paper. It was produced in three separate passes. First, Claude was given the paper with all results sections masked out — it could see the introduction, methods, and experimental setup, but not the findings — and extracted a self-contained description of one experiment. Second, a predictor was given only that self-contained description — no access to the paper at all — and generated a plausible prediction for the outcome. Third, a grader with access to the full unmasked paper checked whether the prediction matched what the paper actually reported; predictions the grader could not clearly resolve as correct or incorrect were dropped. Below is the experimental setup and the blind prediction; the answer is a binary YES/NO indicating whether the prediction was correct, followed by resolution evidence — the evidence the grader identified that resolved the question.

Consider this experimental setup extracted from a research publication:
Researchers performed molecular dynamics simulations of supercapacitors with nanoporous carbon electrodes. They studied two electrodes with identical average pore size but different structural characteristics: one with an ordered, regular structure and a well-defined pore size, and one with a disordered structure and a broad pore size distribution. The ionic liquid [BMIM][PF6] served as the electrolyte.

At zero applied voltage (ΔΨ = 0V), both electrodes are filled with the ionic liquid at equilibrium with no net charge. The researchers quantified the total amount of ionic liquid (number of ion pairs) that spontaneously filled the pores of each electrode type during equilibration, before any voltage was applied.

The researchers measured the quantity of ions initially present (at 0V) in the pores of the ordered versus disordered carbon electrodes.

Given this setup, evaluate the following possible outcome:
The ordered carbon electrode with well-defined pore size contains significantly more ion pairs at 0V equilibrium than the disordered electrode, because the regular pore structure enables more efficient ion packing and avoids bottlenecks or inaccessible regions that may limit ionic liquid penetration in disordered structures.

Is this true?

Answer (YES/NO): YES